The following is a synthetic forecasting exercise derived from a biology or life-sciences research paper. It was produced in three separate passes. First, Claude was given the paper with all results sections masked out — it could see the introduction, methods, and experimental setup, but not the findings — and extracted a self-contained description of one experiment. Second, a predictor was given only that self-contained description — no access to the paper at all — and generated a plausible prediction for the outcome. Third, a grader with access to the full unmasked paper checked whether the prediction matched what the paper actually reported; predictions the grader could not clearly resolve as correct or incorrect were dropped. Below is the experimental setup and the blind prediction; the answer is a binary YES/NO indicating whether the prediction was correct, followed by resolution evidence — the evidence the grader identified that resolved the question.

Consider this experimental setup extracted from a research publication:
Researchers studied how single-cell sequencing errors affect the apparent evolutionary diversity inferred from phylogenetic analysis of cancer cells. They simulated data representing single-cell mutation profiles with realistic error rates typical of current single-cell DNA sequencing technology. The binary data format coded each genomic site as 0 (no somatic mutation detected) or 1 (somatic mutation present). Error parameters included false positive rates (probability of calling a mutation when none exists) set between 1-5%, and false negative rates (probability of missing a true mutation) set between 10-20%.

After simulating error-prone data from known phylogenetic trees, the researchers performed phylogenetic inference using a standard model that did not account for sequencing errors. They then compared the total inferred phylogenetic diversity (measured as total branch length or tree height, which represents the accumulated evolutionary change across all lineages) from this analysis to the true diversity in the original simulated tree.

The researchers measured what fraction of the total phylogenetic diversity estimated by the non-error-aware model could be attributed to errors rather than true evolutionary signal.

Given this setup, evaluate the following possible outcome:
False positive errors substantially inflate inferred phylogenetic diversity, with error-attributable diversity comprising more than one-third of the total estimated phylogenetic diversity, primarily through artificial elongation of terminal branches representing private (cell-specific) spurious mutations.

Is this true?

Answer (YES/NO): NO